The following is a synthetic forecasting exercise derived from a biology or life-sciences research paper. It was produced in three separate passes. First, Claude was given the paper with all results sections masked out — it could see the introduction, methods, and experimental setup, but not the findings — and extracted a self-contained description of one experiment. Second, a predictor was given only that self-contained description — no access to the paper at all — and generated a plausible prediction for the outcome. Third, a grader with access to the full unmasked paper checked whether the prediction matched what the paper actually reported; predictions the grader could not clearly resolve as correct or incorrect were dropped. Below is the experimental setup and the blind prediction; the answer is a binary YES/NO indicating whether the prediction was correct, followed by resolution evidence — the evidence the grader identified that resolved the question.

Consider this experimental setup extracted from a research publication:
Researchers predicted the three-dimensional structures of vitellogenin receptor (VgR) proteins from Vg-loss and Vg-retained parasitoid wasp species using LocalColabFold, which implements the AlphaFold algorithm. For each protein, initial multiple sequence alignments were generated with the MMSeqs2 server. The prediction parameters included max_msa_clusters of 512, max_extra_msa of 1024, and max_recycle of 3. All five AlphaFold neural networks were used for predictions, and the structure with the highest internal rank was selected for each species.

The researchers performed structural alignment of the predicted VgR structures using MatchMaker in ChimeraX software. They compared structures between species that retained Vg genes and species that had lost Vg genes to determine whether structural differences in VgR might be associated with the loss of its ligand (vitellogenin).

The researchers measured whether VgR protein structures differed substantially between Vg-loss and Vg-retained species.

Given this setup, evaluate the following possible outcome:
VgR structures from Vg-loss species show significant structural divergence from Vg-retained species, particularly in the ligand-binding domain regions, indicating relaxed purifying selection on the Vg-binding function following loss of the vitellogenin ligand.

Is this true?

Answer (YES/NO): NO